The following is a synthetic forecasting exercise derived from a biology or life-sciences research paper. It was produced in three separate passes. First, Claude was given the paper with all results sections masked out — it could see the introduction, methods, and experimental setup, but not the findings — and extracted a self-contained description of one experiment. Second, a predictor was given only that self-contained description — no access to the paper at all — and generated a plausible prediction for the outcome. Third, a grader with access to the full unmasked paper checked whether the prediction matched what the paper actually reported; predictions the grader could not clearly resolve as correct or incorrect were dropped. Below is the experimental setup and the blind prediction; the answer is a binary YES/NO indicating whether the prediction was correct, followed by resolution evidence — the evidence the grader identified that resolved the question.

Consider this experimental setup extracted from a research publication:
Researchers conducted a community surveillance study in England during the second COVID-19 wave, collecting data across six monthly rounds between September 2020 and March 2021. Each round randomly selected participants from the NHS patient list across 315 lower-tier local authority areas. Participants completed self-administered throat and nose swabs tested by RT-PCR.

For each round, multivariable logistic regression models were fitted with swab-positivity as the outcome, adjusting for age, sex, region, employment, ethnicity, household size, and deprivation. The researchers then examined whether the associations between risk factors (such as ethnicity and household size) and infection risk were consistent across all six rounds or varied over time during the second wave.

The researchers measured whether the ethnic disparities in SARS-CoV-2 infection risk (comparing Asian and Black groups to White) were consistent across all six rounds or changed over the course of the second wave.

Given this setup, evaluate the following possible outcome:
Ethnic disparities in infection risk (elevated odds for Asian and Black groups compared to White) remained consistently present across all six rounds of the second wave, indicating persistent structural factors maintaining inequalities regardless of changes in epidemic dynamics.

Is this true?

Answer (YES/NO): YES